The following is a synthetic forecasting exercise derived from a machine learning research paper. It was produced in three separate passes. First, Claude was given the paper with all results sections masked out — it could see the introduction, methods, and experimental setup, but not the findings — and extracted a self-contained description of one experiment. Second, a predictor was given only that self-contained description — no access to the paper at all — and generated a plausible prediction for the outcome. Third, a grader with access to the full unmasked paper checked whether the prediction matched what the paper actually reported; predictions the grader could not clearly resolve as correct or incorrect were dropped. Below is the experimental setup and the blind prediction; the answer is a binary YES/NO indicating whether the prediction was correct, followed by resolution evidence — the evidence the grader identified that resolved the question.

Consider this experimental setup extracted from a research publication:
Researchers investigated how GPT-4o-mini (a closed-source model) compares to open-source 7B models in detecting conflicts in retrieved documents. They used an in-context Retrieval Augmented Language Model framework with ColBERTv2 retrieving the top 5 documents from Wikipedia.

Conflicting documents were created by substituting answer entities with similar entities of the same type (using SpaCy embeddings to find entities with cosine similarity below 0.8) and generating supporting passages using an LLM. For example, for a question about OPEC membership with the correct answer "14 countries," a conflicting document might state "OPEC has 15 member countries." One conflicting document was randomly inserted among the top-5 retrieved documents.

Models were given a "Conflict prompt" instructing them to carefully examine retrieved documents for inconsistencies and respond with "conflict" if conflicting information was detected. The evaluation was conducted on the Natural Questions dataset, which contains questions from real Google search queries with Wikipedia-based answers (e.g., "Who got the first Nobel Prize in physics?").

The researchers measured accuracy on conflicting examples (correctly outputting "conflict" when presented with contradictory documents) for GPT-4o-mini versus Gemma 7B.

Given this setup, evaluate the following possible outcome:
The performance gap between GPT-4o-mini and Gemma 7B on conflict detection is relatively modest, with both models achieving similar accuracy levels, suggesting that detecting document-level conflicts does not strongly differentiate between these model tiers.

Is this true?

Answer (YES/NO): NO